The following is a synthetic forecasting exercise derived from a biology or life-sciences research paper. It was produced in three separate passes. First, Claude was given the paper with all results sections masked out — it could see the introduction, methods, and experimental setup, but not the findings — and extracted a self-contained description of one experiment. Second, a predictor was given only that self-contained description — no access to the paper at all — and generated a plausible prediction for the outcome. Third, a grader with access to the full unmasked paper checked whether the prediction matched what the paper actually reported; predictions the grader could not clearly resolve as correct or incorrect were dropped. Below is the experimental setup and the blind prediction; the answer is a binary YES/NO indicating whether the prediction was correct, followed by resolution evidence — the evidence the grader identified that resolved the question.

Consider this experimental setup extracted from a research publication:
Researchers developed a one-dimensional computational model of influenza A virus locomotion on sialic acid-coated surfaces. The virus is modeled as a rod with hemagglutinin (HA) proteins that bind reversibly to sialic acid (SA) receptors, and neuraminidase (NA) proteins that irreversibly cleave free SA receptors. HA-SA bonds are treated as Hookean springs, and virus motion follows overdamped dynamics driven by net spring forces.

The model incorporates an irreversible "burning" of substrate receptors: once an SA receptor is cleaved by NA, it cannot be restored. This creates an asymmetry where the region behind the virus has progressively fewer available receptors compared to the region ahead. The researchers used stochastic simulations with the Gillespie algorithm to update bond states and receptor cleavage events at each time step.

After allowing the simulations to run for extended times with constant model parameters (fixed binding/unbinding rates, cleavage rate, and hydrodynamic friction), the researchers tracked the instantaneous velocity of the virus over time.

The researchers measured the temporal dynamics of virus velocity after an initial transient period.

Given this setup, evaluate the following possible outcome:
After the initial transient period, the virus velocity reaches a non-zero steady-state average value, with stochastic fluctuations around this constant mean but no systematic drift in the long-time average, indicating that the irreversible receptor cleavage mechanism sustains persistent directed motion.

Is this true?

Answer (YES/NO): YES